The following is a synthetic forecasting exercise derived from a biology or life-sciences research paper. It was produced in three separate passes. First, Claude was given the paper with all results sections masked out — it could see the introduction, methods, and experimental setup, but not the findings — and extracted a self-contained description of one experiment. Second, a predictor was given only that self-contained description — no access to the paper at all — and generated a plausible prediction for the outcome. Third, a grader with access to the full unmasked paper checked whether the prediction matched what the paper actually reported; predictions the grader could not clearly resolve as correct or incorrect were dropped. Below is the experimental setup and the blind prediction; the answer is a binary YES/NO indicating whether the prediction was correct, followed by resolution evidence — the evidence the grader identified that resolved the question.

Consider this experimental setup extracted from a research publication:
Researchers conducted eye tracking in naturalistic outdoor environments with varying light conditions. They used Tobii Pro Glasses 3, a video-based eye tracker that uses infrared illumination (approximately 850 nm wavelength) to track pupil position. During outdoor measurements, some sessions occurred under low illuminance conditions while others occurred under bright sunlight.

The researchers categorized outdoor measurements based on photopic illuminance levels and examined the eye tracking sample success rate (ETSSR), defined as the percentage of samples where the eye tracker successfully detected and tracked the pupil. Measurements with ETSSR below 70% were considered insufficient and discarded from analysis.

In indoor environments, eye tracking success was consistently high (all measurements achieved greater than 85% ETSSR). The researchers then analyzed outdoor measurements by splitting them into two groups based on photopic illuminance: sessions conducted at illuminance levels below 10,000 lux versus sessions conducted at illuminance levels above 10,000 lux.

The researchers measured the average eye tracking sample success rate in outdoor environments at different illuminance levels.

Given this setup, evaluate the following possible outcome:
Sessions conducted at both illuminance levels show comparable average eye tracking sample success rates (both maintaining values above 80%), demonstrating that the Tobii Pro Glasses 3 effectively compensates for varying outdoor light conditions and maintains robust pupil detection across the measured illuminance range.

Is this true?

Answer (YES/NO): NO